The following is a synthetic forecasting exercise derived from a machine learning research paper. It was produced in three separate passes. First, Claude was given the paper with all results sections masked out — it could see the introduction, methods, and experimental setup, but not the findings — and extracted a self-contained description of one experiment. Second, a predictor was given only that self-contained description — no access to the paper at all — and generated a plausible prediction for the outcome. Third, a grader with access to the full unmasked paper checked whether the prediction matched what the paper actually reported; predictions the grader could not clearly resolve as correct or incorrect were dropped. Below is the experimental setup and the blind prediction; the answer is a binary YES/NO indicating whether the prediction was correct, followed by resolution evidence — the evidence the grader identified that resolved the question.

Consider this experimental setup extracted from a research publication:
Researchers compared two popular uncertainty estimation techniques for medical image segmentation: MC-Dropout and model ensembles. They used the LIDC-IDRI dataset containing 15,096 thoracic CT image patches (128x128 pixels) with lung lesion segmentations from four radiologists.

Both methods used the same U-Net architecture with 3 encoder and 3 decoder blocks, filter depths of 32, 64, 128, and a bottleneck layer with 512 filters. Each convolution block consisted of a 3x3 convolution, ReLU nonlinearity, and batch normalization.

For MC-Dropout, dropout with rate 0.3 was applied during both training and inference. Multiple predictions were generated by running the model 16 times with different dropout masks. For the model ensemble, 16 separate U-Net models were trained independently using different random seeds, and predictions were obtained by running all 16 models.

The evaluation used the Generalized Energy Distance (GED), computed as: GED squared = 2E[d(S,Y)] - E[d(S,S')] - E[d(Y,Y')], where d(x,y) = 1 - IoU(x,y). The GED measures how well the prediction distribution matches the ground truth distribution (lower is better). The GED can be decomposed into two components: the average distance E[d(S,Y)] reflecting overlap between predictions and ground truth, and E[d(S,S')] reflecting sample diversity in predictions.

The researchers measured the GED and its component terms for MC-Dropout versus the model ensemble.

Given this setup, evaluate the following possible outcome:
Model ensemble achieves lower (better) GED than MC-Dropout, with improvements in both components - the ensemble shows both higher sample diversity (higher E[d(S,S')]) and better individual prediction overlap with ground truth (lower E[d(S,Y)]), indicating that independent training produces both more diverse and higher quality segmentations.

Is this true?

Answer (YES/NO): NO